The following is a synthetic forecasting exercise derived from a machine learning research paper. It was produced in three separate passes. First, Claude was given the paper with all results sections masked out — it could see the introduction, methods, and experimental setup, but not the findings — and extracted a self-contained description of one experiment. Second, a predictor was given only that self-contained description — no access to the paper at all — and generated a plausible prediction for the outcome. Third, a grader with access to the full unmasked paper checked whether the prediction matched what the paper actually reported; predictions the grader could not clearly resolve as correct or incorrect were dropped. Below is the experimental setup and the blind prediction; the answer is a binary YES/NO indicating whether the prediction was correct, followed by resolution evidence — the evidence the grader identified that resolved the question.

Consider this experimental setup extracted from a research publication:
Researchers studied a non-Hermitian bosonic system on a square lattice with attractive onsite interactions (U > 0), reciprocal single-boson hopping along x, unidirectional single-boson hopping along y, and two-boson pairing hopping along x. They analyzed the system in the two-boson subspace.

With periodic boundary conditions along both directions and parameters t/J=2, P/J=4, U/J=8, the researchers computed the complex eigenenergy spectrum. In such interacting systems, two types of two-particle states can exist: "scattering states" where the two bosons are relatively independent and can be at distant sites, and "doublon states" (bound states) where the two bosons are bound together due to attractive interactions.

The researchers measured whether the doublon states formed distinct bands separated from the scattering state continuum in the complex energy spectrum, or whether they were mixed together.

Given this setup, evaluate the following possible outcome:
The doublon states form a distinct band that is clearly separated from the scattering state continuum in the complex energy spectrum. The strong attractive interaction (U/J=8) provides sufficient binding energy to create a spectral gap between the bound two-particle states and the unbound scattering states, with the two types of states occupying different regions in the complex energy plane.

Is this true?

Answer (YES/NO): YES